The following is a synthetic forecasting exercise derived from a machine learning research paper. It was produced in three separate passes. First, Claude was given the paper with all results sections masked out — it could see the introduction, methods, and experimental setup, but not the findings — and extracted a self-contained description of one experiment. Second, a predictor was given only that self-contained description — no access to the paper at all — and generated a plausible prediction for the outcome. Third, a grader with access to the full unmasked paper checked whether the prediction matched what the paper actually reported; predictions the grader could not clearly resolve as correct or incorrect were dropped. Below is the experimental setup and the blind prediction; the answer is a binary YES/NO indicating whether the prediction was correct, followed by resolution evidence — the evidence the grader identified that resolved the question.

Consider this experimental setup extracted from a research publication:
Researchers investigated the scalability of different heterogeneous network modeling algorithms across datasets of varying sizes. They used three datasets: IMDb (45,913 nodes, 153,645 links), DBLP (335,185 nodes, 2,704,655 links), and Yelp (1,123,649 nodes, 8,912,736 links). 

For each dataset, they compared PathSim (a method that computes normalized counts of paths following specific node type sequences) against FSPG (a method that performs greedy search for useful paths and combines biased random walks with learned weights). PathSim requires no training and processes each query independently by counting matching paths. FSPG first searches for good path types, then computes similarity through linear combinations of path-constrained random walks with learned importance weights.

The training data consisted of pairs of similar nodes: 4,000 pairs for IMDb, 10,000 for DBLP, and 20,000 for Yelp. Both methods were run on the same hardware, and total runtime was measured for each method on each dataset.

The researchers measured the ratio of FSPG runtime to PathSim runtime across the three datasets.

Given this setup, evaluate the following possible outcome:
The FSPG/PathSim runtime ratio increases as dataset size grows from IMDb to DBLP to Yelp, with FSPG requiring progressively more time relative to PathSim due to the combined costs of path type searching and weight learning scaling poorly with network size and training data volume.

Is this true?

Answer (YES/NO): YES